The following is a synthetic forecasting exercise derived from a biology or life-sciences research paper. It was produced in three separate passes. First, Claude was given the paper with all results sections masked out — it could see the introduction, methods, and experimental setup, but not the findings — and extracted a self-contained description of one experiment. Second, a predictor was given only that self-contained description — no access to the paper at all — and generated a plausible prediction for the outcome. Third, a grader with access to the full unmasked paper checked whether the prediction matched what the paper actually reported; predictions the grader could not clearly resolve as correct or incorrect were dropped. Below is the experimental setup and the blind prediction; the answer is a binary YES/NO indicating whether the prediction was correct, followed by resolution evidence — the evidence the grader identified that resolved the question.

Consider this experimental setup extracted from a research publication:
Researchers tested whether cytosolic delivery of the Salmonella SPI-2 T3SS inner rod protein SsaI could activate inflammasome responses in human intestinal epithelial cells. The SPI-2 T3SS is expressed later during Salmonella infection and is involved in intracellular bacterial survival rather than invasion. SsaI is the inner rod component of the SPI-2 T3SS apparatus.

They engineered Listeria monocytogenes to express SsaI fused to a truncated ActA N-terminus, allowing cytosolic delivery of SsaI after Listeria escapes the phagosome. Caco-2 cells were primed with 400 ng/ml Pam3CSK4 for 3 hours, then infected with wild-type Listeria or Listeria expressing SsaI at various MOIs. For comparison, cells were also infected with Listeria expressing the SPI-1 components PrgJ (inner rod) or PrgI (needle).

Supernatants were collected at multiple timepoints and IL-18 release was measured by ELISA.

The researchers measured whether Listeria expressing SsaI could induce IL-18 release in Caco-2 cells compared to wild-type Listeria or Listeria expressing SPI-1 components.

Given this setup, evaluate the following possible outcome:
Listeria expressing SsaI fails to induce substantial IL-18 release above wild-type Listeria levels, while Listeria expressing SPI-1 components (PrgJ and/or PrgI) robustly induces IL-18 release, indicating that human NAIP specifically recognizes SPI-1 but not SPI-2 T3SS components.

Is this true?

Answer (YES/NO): NO